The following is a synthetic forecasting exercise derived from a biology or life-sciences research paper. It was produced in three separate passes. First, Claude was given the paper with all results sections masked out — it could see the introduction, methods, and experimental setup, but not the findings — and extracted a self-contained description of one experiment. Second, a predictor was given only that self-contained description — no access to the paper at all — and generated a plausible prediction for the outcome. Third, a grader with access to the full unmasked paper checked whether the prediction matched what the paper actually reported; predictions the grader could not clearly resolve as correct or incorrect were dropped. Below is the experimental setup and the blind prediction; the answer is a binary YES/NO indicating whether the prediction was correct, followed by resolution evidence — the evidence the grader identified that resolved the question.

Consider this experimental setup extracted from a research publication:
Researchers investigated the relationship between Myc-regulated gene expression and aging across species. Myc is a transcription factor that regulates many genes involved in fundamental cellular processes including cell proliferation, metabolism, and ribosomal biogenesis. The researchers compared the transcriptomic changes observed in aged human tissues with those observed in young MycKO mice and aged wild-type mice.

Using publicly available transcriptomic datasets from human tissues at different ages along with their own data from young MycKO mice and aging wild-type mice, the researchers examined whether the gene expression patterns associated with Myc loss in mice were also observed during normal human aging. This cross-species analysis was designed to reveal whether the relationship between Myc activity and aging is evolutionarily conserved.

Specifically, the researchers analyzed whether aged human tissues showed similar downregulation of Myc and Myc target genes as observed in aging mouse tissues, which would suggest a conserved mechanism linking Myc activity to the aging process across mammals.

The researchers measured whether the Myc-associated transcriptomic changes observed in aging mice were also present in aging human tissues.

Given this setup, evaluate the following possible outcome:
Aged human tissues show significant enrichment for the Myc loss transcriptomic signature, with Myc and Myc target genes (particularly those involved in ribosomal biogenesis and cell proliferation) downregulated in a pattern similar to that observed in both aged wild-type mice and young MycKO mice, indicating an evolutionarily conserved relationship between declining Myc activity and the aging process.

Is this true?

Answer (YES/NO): YES